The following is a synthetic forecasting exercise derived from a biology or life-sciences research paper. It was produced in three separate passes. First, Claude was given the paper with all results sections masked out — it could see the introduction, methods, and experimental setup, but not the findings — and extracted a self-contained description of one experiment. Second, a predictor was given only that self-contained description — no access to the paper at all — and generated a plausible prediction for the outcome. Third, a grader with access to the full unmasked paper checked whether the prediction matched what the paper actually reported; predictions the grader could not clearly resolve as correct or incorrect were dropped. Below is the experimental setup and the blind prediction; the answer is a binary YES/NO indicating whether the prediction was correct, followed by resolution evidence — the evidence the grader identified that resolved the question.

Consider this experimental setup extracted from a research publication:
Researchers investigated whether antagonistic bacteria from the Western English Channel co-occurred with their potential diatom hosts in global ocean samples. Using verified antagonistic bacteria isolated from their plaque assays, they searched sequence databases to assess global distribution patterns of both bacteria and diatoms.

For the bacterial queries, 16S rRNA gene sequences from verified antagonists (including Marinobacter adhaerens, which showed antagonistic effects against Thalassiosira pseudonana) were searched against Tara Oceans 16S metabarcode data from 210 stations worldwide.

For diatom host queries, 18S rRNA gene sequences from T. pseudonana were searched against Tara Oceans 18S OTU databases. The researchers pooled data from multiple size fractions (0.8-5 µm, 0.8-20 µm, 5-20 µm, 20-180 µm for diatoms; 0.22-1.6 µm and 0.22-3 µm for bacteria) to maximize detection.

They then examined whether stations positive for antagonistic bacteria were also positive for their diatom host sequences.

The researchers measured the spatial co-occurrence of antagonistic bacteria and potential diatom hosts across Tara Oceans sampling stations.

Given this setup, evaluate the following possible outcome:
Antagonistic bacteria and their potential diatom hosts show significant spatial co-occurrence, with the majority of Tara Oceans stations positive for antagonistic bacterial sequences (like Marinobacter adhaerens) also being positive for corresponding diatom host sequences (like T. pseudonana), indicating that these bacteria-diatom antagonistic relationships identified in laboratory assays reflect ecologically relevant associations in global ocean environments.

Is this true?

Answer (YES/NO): NO